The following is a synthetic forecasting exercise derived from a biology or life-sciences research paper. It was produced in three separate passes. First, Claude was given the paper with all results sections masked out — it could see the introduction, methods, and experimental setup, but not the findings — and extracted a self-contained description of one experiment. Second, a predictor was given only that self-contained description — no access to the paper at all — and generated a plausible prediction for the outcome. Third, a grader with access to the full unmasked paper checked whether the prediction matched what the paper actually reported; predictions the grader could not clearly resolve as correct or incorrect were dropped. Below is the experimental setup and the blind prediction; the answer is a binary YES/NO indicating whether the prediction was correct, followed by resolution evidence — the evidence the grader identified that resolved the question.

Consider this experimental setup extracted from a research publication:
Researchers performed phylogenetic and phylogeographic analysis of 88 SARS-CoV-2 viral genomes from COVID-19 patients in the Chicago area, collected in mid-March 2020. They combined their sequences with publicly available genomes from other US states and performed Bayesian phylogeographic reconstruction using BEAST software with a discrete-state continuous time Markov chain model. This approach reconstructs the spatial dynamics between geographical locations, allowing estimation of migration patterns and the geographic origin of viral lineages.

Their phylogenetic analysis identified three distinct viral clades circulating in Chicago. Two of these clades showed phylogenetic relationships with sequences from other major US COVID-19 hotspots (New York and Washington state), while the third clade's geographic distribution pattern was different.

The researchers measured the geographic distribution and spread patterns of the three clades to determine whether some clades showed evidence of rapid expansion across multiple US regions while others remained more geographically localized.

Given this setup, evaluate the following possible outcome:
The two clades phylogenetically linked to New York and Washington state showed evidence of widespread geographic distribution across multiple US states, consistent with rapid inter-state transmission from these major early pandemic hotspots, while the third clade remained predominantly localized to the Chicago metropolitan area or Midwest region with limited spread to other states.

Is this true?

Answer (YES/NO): NO